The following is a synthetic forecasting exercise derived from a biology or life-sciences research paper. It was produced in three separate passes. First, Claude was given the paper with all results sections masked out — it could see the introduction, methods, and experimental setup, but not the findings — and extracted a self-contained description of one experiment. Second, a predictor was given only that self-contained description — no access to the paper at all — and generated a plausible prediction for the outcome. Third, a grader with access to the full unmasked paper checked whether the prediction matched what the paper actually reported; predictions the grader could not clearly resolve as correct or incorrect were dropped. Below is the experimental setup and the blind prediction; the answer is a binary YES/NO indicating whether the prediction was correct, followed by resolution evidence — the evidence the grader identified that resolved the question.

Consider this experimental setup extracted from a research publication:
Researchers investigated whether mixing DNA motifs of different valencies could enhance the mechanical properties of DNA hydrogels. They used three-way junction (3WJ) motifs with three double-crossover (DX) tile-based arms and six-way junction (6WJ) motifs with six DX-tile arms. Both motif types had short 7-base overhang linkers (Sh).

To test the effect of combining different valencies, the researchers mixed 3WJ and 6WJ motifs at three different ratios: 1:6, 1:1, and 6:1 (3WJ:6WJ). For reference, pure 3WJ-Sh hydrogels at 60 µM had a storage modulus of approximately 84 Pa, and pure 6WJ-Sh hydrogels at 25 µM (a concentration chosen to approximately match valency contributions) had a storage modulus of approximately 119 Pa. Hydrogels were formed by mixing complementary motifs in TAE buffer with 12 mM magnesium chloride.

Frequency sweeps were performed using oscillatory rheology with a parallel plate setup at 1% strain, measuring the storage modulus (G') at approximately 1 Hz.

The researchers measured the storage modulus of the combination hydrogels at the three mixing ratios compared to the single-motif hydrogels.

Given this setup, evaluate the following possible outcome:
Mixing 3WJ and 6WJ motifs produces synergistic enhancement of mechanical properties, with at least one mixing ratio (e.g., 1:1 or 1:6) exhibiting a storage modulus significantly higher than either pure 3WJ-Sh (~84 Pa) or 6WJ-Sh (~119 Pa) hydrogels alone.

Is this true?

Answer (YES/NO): YES